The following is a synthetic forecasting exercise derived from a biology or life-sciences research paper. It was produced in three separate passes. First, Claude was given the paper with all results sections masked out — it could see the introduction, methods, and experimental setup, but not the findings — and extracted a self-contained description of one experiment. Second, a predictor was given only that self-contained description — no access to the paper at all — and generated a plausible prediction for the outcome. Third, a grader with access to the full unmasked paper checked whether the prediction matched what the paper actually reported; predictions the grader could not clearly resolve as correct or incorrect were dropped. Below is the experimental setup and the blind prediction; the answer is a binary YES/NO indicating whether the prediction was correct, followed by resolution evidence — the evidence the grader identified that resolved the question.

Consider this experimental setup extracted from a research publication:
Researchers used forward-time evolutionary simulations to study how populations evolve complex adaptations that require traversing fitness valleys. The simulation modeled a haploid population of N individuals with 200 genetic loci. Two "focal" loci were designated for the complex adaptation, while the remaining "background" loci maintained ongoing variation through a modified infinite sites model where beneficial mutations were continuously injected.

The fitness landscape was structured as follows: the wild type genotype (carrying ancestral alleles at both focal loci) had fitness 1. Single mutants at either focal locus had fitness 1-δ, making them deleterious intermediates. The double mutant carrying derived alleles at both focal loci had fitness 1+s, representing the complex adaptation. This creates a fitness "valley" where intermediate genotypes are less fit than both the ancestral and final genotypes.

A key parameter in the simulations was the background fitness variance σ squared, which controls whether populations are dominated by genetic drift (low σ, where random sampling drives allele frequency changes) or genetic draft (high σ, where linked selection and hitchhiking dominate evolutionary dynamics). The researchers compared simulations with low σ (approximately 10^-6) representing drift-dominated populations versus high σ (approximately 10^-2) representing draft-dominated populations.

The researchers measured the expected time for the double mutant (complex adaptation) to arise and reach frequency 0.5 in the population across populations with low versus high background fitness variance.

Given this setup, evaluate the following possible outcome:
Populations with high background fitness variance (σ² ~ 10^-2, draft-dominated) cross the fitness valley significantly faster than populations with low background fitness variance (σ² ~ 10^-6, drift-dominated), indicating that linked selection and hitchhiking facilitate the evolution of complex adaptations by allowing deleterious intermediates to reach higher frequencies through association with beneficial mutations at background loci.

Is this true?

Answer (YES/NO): NO